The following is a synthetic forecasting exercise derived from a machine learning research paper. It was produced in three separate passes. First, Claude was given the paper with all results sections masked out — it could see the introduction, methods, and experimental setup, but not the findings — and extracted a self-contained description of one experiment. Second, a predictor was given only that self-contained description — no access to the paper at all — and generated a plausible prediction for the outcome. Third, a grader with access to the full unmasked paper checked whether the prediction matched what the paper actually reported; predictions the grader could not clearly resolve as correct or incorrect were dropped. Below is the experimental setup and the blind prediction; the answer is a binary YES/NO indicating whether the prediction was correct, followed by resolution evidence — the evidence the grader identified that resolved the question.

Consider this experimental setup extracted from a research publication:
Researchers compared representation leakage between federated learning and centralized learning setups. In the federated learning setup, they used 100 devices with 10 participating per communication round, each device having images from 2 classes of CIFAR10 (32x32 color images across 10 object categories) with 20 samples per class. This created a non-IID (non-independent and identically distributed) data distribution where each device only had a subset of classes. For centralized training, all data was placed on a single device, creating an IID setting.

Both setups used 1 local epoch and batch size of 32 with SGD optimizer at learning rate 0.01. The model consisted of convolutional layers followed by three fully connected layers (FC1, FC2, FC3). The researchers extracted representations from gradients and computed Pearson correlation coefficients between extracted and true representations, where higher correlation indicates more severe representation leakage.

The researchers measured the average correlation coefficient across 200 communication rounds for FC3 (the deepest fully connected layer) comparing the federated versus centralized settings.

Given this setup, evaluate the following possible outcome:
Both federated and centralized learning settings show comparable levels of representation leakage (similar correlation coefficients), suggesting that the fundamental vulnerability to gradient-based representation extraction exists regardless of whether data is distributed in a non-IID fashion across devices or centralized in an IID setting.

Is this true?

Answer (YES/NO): NO